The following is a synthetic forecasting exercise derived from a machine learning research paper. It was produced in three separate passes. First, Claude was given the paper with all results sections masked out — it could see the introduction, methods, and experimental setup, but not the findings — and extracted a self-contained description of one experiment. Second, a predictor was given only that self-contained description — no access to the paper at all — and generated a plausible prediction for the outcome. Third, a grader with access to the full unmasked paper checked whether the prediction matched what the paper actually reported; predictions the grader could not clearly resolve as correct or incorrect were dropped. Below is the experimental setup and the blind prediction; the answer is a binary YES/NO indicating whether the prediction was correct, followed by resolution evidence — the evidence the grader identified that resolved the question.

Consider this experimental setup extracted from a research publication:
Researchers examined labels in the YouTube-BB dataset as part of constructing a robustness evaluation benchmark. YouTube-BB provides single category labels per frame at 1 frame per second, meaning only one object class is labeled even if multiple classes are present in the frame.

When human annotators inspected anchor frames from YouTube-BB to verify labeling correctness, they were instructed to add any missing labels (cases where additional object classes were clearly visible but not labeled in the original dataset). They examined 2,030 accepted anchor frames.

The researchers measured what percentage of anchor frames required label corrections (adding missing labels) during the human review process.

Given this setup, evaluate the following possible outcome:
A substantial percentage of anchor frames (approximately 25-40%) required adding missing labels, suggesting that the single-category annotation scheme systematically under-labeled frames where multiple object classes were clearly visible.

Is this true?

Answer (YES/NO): NO